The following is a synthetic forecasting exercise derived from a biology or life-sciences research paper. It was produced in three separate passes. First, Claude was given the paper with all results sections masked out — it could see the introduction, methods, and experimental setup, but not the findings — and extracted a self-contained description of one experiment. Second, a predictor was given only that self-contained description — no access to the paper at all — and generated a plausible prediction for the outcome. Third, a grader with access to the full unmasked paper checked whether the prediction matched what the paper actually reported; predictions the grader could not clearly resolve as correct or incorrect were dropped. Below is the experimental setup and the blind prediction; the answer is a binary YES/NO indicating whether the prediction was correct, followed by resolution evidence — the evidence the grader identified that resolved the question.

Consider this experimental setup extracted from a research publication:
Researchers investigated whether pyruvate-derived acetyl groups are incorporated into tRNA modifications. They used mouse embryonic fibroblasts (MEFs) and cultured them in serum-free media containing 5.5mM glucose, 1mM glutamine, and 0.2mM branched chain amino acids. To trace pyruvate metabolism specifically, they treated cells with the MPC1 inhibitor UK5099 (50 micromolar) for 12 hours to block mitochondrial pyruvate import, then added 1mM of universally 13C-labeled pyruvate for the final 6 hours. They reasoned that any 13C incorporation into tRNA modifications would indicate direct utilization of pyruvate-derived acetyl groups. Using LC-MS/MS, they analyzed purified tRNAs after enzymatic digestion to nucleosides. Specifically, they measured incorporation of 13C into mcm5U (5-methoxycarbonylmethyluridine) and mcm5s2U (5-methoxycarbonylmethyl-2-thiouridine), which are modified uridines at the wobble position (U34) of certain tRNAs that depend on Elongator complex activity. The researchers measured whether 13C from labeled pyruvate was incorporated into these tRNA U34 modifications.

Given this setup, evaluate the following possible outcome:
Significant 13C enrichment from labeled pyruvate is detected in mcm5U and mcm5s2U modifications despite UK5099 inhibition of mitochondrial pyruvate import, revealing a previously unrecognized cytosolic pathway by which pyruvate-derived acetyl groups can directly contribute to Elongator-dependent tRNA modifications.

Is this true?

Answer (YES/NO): NO